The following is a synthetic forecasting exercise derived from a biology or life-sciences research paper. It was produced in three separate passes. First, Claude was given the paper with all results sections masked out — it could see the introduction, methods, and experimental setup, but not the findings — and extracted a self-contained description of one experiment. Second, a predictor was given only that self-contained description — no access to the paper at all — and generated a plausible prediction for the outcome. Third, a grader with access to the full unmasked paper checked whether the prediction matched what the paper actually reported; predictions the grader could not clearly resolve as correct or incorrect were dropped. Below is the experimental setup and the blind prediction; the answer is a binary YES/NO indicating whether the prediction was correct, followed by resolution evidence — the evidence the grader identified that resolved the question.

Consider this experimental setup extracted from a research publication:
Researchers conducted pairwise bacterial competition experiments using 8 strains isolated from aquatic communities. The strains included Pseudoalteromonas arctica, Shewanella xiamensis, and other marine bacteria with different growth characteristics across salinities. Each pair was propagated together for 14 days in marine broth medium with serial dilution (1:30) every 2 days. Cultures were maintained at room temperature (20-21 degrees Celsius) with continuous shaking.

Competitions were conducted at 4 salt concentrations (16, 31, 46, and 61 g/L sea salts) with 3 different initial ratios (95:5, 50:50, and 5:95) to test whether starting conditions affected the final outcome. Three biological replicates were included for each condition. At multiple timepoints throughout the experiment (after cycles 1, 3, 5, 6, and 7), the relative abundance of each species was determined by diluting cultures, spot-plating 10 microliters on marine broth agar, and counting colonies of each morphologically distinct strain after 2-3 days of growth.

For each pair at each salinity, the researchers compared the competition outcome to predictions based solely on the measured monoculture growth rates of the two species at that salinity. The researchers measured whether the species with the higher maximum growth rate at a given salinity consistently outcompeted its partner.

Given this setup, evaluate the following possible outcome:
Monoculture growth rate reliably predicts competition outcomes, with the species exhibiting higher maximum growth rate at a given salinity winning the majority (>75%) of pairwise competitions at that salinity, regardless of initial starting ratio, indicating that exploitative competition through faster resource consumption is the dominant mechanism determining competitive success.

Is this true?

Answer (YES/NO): NO